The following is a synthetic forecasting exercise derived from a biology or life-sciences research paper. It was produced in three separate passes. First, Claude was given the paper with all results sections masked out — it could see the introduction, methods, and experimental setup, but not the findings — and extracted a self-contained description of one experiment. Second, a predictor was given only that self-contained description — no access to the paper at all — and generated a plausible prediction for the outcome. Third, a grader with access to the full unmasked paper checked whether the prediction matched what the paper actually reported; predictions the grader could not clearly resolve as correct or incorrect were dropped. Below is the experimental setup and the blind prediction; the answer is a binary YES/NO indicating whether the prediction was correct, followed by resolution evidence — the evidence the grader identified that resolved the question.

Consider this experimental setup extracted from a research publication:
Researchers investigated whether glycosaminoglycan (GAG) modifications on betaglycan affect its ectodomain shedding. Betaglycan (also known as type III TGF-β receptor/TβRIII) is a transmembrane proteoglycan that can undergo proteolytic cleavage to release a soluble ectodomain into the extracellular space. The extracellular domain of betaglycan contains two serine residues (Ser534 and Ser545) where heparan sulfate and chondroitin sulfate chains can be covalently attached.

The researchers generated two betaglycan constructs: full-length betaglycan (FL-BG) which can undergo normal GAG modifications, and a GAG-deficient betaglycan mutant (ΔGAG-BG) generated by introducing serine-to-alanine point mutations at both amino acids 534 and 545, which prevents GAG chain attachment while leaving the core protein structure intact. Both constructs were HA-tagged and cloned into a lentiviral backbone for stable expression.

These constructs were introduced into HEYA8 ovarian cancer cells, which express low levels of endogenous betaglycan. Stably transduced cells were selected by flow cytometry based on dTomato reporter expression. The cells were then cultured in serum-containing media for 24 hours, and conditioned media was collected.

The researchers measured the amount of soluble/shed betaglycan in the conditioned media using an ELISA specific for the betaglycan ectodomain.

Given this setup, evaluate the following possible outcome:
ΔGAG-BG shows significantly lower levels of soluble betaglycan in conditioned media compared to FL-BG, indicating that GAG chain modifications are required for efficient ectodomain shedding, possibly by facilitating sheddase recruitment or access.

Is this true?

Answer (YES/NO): YES